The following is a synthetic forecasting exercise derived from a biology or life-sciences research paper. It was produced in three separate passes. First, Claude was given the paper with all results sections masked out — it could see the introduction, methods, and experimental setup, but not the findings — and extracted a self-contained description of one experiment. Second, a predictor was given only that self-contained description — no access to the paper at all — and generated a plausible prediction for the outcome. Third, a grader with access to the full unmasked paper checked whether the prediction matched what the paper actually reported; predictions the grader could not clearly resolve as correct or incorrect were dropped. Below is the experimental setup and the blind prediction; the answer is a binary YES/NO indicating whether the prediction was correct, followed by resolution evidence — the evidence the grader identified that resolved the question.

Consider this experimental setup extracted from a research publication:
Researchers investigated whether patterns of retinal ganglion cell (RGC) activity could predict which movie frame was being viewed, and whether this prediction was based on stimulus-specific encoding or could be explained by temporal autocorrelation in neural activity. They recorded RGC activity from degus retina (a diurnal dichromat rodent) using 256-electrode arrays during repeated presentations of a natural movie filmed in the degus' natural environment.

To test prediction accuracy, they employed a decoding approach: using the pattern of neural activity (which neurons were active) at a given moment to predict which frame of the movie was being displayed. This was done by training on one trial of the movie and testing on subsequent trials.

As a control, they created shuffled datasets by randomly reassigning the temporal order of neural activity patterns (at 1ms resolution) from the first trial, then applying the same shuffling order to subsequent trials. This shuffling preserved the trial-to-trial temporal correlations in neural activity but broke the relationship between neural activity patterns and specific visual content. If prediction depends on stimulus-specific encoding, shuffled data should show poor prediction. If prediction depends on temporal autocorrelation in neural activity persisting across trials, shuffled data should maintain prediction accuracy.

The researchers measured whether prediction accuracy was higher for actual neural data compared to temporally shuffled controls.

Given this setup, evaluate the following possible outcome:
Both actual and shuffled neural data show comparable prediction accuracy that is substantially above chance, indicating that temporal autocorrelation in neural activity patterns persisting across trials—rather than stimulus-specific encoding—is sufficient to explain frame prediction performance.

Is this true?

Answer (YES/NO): NO